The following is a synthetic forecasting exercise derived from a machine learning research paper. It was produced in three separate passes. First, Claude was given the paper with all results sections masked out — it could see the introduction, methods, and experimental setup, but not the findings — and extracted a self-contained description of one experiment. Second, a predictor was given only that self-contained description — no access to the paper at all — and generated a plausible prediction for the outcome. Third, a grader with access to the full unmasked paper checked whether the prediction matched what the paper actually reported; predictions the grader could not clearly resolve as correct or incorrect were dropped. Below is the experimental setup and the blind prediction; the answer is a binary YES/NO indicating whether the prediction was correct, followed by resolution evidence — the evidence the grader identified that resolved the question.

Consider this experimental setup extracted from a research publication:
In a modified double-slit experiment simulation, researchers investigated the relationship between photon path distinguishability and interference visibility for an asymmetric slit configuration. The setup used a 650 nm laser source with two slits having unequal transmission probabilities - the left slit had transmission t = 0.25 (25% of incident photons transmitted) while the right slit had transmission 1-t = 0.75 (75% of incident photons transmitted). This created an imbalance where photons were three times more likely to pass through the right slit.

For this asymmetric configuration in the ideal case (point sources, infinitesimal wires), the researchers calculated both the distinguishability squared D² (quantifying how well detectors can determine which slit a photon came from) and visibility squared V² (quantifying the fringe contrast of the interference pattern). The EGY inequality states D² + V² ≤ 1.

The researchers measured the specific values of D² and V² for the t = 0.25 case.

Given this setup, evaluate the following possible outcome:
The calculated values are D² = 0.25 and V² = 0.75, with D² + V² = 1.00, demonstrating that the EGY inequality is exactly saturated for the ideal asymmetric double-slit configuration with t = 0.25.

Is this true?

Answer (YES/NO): YES